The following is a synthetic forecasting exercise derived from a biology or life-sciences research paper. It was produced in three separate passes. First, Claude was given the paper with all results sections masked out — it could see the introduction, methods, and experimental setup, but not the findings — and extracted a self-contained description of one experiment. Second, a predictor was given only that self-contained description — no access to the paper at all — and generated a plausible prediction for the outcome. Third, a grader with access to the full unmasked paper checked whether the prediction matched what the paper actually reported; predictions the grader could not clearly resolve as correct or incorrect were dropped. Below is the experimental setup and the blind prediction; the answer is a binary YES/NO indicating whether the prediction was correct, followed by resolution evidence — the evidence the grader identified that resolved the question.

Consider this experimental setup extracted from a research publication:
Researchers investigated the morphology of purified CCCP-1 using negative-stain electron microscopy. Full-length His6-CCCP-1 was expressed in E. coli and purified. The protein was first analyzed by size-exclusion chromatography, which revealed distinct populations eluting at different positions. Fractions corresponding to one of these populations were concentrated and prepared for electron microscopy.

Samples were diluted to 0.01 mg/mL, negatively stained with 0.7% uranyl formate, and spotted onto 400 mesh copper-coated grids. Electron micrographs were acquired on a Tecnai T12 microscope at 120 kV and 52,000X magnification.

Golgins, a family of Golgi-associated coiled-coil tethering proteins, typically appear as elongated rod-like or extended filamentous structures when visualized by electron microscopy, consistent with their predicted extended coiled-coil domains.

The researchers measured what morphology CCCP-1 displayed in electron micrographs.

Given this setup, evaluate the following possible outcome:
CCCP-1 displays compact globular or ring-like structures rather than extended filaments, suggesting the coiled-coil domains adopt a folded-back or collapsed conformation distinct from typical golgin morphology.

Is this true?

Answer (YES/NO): NO